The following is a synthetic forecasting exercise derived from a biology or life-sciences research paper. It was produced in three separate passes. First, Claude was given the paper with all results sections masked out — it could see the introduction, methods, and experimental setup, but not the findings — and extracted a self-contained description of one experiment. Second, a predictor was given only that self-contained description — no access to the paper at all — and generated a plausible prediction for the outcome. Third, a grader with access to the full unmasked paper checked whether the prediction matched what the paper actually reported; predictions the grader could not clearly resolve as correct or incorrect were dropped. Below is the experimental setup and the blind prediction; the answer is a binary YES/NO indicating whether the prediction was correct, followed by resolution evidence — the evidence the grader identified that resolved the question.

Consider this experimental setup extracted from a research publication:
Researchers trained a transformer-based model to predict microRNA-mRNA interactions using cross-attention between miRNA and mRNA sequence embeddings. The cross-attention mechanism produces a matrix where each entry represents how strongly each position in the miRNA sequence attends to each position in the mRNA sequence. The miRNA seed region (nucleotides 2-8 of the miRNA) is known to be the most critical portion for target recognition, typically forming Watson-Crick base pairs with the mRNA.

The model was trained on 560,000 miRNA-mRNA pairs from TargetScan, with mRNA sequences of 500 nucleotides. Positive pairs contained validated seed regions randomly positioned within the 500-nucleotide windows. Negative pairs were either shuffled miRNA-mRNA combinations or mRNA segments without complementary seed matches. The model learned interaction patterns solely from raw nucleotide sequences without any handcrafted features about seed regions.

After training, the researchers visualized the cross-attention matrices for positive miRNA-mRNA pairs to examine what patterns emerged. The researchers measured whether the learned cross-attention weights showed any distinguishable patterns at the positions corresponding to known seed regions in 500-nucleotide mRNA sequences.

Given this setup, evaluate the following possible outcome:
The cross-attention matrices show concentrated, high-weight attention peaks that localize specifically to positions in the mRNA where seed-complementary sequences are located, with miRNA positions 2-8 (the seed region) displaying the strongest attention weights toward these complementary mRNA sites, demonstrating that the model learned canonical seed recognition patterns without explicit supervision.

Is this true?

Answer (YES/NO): YES